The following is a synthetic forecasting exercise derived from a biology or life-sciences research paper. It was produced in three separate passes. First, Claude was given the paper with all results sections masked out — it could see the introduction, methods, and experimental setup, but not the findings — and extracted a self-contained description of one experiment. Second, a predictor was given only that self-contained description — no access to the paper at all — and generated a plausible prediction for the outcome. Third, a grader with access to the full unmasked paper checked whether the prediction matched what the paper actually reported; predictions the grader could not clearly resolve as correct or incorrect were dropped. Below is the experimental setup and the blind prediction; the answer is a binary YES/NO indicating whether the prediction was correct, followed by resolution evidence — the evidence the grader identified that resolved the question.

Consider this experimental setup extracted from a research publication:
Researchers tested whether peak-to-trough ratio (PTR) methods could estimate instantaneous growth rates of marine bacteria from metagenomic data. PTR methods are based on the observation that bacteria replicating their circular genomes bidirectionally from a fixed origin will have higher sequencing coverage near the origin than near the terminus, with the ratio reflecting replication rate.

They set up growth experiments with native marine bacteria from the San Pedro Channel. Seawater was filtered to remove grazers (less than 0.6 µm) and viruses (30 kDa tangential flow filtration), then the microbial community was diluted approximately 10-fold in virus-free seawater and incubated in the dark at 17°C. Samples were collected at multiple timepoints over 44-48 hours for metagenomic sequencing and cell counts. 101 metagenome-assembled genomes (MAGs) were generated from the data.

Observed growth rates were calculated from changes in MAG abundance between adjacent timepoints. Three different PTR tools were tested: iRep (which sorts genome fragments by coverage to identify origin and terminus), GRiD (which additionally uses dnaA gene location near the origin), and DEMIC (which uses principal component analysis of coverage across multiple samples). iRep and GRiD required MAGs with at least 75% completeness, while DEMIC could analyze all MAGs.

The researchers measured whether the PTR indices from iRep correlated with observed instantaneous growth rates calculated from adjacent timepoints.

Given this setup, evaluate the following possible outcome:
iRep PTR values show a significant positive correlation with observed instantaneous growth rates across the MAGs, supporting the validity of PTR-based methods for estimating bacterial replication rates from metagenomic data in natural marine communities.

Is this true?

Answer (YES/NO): NO